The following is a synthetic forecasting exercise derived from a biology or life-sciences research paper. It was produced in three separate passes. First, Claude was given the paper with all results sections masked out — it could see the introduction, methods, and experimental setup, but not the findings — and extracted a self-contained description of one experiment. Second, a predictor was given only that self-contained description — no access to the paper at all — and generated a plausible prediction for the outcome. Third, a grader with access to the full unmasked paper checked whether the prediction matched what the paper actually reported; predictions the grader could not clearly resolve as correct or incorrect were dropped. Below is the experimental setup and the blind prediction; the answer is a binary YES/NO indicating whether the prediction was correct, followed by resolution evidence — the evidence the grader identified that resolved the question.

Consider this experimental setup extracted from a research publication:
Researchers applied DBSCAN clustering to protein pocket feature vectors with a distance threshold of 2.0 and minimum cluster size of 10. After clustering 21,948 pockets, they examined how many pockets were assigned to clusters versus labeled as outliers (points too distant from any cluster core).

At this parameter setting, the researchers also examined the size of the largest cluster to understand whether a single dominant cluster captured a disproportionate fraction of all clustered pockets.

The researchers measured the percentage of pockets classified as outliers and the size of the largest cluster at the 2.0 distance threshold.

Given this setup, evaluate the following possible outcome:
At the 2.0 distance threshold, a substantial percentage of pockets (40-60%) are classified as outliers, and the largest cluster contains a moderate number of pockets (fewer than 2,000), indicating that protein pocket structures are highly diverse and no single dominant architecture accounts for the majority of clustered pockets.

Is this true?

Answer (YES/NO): NO